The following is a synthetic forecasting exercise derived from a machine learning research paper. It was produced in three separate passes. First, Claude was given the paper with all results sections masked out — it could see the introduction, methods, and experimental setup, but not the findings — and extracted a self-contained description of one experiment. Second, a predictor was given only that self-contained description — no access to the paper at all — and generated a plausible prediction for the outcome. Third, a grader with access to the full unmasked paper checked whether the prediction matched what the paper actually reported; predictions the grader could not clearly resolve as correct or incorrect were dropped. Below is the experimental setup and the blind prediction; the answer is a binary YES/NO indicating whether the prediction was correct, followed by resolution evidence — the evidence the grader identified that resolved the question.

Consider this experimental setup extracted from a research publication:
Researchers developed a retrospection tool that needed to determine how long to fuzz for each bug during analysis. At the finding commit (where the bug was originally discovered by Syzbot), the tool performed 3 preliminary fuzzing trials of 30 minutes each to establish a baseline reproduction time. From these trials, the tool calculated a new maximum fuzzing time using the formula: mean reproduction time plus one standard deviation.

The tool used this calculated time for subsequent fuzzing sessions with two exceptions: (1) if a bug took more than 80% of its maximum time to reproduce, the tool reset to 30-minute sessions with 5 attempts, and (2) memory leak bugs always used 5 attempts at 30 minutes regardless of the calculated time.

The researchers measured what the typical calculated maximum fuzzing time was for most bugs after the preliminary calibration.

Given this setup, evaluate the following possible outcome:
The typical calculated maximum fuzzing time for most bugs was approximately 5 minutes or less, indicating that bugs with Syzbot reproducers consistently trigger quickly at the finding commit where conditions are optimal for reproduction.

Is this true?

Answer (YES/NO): NO